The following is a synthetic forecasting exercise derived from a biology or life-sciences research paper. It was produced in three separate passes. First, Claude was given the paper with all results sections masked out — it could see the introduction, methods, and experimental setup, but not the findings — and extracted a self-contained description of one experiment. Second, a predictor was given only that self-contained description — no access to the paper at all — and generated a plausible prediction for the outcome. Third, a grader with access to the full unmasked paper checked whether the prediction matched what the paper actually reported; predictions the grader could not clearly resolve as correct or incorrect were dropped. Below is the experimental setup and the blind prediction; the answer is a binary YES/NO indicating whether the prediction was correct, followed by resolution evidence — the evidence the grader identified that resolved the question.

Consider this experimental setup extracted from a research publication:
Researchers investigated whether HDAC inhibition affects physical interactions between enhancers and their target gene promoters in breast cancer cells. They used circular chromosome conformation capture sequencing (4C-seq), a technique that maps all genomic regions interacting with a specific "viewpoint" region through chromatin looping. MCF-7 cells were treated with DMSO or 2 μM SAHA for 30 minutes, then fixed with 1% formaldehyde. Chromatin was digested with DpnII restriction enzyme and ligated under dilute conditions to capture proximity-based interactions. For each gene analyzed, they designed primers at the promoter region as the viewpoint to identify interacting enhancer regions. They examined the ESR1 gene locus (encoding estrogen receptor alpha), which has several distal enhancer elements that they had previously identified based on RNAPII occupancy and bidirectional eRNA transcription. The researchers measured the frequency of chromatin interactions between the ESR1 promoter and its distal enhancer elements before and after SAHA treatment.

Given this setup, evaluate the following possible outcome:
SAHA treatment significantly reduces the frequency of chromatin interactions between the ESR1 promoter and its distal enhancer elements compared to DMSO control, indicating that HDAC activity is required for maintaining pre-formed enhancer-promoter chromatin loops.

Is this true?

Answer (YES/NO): NO